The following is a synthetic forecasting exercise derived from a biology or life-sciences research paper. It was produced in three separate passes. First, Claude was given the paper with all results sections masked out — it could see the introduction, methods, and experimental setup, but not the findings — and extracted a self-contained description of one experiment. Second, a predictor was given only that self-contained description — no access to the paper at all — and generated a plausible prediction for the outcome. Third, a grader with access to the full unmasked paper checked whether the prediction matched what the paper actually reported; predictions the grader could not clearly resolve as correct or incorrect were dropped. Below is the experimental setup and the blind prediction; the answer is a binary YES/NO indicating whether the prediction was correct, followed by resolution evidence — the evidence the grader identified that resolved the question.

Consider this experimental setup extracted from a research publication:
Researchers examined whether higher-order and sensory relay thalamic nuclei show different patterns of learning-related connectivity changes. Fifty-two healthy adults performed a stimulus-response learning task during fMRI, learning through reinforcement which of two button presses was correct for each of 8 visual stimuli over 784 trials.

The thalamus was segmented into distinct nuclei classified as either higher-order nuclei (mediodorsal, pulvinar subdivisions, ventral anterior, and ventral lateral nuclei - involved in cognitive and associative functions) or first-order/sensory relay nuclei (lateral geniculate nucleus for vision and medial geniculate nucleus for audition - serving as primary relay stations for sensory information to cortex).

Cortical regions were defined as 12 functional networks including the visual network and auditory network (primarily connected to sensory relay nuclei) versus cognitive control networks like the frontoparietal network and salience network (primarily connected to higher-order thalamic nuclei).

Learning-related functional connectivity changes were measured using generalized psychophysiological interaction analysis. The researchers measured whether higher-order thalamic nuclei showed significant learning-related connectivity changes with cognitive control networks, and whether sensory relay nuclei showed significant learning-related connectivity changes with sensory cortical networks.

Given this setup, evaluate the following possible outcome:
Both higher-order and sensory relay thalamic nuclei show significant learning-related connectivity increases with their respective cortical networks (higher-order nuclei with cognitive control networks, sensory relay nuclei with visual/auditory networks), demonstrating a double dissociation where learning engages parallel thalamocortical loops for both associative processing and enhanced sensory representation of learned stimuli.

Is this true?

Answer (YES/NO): NO